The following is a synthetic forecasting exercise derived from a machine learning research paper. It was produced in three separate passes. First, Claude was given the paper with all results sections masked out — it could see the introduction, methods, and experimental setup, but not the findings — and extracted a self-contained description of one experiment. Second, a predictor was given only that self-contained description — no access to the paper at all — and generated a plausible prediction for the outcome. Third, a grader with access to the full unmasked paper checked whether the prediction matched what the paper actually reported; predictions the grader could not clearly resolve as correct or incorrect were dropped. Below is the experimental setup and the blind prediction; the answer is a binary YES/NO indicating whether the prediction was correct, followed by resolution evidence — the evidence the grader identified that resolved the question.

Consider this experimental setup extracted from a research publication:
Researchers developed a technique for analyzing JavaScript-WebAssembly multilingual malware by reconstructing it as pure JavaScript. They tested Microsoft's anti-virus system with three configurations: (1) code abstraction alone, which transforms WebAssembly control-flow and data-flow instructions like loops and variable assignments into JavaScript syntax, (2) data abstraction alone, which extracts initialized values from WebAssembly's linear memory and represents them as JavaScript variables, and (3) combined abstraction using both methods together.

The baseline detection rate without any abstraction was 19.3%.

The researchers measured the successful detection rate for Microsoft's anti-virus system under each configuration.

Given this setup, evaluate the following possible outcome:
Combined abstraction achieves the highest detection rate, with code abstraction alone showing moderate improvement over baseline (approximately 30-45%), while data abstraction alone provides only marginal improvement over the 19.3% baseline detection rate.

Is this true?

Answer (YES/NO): NO